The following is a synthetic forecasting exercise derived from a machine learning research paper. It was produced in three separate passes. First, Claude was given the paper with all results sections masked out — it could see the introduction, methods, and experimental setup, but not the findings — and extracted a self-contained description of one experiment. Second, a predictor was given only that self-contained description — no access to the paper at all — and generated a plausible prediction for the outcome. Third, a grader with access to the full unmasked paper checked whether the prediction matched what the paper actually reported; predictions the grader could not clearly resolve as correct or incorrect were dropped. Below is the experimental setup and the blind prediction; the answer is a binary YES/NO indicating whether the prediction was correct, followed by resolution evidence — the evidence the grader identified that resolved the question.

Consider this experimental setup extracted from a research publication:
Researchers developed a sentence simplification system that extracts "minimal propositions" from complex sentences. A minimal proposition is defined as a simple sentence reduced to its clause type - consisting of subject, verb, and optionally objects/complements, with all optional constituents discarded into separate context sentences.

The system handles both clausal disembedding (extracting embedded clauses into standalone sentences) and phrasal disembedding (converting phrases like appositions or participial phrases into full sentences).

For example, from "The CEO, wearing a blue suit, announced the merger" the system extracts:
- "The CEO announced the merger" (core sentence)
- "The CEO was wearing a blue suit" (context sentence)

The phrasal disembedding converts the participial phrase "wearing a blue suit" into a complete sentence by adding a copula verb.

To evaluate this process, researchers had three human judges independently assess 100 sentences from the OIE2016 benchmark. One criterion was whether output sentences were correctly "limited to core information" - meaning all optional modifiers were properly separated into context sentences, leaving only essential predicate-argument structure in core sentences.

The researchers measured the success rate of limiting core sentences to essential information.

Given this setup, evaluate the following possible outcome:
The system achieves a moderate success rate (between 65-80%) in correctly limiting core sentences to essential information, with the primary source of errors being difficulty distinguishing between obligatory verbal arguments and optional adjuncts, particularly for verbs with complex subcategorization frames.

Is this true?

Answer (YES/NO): NO